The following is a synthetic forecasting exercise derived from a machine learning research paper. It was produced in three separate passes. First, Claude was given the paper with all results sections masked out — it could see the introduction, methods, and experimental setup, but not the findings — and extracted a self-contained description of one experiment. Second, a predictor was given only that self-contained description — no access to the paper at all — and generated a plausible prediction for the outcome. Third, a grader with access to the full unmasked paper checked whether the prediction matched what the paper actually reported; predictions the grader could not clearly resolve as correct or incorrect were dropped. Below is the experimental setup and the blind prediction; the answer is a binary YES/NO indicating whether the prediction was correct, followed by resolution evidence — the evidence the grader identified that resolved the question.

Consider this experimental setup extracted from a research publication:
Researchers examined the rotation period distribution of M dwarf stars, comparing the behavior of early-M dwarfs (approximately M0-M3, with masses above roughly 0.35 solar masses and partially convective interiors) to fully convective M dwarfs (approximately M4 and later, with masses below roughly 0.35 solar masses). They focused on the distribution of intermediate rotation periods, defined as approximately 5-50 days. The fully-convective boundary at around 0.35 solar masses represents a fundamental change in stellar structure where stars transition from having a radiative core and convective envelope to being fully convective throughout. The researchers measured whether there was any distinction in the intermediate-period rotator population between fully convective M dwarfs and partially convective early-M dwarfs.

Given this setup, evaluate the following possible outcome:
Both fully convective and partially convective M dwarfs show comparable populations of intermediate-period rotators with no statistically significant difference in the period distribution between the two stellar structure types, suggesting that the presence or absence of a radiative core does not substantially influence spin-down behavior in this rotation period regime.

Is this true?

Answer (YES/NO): NO